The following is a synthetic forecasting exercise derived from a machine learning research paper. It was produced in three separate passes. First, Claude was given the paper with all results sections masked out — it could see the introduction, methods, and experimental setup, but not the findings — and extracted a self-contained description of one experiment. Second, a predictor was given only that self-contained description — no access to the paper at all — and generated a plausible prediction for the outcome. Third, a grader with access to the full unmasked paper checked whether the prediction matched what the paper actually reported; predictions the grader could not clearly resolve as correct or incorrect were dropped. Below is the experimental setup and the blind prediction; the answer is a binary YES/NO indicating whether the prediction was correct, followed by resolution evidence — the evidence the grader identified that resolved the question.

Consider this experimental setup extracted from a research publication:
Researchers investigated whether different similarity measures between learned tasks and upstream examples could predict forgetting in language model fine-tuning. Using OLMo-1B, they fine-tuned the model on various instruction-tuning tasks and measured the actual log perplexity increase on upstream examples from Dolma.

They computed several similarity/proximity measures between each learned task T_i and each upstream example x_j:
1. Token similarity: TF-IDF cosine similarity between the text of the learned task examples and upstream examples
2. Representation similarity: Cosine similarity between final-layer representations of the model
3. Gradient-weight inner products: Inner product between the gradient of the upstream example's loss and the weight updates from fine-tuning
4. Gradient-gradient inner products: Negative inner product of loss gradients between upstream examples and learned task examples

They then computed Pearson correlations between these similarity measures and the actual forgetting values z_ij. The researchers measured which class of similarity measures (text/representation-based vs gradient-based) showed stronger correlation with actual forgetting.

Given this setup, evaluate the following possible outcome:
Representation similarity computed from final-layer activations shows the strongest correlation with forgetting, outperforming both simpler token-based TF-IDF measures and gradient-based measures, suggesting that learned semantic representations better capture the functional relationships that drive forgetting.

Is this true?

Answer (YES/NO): NO